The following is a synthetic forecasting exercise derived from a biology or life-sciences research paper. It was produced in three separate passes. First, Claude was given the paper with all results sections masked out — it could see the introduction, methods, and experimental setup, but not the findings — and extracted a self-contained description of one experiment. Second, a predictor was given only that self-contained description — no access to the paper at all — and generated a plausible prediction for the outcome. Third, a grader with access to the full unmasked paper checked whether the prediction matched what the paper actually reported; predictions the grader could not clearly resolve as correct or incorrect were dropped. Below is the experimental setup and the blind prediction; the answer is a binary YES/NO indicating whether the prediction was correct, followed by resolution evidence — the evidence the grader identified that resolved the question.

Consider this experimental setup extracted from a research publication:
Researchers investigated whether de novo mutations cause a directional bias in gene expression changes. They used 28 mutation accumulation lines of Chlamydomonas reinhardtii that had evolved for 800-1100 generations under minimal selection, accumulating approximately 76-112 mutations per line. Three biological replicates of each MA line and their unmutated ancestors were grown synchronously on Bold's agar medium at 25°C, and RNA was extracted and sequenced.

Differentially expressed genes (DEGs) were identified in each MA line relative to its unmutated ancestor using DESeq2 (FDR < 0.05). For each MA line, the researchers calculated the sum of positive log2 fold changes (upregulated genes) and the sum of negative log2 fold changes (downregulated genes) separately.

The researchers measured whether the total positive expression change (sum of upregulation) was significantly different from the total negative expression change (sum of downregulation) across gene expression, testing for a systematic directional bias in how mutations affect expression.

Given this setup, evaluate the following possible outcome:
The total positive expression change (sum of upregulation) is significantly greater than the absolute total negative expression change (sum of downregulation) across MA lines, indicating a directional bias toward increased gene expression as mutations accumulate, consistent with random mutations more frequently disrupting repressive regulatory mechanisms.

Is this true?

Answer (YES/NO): NO